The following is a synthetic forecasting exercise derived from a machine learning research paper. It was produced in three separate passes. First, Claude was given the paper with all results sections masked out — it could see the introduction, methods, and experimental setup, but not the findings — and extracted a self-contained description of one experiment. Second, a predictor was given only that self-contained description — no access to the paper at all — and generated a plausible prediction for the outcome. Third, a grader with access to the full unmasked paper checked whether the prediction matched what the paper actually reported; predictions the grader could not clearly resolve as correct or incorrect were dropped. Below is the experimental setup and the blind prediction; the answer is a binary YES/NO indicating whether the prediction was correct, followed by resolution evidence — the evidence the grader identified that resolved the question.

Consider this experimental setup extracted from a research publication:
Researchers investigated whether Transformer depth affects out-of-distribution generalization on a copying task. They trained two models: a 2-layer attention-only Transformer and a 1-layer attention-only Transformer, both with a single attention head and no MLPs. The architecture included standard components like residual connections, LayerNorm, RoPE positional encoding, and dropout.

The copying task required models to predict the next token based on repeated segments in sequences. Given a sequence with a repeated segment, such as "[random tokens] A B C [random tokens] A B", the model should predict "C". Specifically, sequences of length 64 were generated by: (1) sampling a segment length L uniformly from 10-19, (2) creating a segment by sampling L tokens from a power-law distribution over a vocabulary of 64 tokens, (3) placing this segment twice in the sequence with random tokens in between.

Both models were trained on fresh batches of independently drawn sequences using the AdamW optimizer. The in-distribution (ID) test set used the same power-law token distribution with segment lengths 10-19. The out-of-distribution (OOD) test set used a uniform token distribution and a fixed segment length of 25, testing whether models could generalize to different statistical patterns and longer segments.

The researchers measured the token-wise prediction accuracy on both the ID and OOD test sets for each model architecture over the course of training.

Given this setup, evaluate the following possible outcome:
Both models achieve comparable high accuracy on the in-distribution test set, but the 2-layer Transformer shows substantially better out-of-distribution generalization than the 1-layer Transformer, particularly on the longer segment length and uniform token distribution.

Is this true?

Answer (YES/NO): NO